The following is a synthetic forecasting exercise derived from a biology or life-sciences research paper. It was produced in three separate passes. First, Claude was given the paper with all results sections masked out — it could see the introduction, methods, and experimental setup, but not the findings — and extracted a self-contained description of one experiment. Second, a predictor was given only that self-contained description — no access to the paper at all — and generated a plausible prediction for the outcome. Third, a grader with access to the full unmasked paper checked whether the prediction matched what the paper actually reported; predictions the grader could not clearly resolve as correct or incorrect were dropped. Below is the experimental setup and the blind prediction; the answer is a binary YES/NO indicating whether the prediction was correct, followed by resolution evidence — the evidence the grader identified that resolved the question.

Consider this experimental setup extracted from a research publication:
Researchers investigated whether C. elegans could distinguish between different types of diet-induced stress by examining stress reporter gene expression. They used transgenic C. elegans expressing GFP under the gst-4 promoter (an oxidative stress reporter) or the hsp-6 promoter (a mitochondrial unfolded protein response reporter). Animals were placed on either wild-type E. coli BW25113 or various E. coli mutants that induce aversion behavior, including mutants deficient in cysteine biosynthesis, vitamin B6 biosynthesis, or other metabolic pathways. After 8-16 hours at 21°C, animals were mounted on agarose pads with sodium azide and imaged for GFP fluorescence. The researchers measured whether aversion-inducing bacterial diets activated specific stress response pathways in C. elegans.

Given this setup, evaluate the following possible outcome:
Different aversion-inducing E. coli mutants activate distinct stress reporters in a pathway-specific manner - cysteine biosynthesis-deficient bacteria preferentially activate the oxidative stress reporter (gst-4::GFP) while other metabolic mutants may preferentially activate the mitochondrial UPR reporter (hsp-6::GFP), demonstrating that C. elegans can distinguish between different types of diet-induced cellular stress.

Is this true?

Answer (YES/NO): YES